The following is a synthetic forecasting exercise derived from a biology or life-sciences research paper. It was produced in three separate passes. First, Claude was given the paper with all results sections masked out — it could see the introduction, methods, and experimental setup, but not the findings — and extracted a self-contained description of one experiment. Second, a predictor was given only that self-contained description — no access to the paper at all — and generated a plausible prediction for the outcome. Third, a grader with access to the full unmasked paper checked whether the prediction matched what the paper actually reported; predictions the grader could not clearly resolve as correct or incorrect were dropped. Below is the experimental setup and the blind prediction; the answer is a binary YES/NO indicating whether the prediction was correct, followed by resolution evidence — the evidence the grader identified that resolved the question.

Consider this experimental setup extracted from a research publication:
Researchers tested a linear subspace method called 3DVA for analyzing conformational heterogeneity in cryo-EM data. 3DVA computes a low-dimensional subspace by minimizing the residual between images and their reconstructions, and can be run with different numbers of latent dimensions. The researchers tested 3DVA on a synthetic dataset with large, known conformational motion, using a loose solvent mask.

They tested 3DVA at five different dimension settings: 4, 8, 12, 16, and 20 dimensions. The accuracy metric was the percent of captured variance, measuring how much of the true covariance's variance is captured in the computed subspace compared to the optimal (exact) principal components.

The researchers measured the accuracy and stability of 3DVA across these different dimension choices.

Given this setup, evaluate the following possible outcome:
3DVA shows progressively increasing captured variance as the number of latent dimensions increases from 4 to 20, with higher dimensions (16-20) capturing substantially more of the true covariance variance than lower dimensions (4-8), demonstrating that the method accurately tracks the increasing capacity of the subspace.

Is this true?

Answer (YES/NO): NO